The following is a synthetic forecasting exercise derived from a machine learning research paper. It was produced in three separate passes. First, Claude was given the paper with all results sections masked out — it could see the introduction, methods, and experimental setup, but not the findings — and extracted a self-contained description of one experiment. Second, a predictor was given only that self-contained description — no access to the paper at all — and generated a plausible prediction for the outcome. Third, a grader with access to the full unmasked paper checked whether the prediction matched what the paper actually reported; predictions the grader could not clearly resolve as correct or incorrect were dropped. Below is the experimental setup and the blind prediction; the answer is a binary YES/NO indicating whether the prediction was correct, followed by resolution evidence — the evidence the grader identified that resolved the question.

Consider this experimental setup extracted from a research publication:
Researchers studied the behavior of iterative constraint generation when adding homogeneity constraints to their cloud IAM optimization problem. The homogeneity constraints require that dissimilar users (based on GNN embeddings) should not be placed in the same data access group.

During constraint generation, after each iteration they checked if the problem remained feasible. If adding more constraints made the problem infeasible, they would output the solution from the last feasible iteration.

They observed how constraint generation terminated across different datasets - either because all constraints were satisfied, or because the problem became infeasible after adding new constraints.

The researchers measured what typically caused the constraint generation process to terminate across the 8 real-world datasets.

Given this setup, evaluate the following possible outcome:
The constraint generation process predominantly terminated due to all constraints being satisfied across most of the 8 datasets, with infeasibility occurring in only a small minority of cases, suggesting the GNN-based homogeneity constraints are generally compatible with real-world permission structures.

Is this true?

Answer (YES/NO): NO